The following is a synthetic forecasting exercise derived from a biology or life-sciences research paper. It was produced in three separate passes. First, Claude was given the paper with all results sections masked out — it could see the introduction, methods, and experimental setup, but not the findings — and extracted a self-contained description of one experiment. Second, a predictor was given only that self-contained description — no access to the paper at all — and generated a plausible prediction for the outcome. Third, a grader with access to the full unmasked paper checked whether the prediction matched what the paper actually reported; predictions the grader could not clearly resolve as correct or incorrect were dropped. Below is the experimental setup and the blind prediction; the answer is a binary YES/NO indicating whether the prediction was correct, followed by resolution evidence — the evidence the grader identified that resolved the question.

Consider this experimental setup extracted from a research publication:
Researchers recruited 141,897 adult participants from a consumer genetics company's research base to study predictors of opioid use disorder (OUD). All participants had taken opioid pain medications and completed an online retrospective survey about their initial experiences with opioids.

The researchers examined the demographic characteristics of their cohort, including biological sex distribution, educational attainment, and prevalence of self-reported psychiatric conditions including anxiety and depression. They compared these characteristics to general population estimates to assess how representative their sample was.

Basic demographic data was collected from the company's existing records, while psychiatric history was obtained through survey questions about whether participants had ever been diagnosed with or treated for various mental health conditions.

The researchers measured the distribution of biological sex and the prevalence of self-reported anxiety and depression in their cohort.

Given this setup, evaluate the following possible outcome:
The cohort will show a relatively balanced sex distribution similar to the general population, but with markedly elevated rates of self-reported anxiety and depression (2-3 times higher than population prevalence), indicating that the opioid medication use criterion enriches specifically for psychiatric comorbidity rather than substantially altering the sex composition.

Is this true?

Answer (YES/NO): NO